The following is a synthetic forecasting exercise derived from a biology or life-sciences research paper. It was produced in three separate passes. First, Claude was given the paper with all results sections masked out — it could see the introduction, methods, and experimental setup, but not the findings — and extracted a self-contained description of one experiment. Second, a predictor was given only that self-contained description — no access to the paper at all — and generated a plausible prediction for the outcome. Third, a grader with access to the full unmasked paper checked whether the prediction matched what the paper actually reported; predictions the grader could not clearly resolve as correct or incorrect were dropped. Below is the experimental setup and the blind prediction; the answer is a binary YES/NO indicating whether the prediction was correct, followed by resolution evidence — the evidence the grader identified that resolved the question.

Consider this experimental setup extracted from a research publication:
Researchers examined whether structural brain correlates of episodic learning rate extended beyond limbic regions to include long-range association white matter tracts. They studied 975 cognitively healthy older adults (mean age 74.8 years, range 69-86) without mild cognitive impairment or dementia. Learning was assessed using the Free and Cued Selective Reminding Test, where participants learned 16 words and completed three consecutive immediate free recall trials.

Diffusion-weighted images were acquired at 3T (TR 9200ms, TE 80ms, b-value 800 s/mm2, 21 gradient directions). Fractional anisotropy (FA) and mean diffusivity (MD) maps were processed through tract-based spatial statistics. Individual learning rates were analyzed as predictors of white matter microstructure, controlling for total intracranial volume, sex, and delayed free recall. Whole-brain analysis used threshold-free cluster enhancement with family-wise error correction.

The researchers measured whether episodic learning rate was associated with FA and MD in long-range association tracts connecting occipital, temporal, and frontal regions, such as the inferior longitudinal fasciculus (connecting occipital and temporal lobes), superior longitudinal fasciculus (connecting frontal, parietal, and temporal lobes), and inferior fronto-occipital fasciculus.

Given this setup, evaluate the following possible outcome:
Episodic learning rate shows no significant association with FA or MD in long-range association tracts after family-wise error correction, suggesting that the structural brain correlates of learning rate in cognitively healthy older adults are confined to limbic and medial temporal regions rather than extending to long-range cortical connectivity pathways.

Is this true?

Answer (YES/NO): NO